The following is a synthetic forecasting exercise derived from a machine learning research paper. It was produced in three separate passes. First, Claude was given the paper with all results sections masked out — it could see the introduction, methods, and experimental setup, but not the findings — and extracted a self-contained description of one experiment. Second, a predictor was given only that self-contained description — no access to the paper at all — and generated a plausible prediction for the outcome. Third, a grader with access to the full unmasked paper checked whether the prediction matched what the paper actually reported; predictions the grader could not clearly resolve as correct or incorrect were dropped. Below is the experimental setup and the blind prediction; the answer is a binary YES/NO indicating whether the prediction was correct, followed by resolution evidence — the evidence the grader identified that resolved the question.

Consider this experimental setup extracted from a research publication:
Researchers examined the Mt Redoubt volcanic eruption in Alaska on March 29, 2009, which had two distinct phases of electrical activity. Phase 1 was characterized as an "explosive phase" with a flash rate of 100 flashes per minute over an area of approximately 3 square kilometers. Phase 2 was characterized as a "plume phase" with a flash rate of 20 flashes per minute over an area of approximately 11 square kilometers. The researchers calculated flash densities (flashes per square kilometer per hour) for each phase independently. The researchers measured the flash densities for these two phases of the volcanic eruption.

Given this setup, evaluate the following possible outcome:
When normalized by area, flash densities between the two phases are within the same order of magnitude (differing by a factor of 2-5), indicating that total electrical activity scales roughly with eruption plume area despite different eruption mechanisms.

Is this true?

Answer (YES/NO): NO